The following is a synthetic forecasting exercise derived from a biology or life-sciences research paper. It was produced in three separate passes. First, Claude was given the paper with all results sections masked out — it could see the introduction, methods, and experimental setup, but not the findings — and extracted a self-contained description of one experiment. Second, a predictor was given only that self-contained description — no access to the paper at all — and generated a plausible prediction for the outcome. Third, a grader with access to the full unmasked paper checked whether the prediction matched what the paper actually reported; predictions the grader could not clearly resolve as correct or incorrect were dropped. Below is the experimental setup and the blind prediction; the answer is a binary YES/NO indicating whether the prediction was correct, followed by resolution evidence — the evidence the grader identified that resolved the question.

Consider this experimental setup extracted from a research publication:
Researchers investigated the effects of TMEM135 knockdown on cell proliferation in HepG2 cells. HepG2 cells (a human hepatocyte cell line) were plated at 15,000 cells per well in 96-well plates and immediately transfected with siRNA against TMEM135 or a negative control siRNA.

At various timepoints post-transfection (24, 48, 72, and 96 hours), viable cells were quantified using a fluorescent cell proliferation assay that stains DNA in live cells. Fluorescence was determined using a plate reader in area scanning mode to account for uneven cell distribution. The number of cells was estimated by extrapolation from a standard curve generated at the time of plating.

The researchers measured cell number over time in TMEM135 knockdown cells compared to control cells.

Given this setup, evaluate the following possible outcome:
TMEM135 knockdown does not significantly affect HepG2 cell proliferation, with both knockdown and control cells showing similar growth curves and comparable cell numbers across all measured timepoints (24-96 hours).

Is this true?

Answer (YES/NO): NO